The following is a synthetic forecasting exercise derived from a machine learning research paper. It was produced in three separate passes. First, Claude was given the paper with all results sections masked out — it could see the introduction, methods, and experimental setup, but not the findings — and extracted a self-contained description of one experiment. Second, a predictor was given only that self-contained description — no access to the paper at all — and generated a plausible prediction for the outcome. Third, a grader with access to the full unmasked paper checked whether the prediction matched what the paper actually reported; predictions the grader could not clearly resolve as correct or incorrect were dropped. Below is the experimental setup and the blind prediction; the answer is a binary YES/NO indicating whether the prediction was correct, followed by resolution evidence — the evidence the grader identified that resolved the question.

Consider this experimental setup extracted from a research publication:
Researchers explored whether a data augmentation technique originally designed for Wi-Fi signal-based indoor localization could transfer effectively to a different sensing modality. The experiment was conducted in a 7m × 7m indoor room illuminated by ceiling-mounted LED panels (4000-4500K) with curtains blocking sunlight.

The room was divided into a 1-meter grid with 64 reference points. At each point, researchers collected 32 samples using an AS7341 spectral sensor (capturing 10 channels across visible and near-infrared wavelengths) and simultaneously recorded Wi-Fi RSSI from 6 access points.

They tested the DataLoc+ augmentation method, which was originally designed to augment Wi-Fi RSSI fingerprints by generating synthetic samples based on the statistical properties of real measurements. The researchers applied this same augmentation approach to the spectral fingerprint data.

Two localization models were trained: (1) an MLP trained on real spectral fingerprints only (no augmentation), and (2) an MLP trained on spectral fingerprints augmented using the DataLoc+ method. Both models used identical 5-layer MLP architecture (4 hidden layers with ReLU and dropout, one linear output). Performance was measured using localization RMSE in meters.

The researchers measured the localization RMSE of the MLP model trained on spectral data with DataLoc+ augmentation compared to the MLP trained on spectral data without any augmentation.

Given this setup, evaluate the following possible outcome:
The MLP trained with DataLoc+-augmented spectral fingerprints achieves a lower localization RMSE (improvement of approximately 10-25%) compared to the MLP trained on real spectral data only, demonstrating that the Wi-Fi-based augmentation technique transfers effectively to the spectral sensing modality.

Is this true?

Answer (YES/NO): NO